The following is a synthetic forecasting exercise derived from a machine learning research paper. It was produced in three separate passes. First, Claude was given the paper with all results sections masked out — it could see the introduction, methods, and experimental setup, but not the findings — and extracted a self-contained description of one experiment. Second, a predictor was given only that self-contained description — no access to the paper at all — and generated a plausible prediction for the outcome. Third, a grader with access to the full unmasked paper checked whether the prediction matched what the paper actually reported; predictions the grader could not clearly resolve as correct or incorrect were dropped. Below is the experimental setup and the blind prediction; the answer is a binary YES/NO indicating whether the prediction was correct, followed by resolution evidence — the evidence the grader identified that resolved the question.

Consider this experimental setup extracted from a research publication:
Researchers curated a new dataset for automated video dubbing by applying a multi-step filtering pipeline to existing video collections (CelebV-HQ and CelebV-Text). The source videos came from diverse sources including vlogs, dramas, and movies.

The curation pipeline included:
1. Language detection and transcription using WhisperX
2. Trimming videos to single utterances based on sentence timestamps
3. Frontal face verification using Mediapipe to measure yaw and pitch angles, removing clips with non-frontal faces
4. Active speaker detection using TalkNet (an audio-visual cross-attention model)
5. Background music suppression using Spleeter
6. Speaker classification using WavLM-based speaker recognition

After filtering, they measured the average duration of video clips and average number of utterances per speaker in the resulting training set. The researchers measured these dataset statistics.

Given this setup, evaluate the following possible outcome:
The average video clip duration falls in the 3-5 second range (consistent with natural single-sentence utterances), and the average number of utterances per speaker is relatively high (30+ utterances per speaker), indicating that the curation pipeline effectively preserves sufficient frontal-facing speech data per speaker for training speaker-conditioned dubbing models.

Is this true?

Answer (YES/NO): NO